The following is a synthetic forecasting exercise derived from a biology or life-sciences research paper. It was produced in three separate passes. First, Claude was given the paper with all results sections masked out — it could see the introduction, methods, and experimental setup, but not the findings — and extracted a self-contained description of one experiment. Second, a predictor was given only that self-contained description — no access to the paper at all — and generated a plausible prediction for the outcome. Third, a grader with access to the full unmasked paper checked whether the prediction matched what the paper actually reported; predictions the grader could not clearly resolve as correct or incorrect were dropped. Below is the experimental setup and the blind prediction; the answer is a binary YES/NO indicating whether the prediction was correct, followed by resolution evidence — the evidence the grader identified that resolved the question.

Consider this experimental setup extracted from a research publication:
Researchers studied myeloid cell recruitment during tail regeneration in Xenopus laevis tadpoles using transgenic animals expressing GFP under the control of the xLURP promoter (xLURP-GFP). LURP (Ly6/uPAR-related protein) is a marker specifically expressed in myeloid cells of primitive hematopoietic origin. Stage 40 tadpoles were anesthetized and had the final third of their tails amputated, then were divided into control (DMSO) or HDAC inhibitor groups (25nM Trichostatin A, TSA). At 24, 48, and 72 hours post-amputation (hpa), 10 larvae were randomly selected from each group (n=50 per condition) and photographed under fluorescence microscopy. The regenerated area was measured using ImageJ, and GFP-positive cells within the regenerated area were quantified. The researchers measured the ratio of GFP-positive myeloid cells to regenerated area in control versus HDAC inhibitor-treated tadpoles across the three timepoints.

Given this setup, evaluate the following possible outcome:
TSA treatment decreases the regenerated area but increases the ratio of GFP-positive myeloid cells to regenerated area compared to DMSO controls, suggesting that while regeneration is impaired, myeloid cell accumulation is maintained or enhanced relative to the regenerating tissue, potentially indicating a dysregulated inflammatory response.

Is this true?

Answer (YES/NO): YES